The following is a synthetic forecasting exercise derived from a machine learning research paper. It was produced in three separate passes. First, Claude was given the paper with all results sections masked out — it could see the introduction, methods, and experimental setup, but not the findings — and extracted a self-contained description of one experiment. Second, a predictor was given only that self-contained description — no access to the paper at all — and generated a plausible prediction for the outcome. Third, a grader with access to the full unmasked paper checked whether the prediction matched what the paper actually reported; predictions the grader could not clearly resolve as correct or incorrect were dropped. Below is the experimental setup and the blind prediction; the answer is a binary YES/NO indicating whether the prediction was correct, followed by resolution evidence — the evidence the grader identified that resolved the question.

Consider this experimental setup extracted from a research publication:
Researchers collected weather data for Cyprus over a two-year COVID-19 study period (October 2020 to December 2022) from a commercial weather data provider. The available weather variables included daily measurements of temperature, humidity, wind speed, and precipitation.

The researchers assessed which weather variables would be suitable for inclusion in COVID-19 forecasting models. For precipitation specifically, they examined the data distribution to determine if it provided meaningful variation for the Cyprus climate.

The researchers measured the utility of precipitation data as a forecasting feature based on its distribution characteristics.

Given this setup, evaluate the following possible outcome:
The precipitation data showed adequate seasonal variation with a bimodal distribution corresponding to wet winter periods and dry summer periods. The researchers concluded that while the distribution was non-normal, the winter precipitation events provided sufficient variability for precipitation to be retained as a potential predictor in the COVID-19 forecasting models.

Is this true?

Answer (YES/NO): NO